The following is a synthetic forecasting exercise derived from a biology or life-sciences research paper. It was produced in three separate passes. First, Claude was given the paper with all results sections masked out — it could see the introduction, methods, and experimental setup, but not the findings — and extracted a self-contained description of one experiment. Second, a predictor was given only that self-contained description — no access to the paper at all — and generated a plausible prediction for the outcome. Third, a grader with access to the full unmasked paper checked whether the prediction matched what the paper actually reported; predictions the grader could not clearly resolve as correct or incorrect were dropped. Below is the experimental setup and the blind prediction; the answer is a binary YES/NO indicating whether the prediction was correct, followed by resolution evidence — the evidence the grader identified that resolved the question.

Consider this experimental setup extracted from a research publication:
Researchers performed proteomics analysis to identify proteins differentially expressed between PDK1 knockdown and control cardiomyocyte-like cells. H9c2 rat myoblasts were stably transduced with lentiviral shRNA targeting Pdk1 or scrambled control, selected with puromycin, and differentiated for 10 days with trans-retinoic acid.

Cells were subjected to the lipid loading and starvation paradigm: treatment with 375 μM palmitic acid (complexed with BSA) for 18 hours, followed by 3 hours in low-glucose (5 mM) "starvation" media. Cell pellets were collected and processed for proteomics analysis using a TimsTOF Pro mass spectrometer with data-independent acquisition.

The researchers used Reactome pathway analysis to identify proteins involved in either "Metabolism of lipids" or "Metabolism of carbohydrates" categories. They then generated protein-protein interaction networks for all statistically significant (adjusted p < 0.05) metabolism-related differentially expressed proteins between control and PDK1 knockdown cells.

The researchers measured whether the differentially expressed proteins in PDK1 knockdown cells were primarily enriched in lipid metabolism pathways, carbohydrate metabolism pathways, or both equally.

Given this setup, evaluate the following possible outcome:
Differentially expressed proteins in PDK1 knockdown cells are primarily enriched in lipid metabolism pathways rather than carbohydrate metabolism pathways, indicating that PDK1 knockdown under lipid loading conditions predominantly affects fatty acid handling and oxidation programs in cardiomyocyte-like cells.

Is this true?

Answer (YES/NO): NO